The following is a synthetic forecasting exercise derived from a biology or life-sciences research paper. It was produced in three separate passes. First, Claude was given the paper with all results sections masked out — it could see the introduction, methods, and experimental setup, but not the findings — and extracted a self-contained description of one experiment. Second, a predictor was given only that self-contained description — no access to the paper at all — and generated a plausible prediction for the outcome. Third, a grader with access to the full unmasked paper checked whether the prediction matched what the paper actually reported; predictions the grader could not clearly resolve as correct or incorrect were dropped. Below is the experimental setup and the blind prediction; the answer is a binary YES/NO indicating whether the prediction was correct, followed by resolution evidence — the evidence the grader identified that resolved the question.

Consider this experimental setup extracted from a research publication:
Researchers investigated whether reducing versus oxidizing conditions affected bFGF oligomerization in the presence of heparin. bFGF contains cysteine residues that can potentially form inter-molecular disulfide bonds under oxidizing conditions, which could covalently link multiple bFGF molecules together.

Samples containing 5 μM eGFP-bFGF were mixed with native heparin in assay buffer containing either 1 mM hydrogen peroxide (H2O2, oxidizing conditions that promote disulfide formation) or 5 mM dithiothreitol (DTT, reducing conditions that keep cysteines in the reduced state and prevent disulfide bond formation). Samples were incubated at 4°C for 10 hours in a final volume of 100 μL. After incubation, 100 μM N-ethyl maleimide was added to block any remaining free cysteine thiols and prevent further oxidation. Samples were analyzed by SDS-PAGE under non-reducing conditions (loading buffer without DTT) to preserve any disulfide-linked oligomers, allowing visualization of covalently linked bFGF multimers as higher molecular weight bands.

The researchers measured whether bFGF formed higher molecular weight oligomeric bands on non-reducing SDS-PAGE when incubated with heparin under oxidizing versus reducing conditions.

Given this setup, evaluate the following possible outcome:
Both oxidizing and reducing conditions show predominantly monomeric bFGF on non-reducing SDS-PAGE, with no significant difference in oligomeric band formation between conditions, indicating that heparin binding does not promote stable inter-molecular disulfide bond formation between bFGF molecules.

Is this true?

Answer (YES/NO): NO